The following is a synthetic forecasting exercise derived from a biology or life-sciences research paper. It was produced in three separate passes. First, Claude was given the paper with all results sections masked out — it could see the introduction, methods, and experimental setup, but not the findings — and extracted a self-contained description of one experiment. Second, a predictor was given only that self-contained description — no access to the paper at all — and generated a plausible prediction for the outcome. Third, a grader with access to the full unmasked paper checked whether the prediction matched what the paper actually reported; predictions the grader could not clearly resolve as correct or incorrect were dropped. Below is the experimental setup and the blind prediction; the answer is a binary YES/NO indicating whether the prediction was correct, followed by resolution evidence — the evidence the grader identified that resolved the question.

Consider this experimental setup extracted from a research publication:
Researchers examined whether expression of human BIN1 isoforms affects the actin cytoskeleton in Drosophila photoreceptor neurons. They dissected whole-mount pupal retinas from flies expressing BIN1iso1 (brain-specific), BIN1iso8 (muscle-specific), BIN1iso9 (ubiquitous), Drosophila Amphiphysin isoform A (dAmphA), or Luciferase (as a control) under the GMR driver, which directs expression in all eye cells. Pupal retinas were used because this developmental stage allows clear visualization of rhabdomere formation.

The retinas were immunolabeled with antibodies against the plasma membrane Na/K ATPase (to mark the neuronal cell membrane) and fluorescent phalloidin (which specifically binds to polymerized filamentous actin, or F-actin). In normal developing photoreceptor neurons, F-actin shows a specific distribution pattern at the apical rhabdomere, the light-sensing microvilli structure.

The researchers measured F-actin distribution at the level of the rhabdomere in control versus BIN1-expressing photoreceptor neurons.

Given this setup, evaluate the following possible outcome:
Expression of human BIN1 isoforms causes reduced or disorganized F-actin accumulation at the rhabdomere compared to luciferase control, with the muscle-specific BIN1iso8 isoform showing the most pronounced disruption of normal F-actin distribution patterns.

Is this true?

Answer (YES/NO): NO